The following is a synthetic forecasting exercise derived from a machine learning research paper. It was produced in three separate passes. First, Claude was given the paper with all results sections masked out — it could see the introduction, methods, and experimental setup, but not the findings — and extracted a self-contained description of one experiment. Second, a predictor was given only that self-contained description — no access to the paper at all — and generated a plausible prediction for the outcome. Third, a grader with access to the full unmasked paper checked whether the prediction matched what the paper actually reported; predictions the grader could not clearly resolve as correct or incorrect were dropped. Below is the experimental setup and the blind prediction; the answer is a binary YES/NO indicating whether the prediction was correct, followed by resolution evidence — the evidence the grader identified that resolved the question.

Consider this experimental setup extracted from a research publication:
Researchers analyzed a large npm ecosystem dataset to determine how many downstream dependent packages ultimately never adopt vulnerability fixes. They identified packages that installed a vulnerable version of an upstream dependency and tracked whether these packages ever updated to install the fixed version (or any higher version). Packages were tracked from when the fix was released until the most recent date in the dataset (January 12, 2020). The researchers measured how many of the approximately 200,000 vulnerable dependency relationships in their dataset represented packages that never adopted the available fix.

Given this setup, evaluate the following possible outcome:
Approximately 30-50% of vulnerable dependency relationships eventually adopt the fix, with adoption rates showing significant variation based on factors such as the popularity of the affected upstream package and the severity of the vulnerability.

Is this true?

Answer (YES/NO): NO